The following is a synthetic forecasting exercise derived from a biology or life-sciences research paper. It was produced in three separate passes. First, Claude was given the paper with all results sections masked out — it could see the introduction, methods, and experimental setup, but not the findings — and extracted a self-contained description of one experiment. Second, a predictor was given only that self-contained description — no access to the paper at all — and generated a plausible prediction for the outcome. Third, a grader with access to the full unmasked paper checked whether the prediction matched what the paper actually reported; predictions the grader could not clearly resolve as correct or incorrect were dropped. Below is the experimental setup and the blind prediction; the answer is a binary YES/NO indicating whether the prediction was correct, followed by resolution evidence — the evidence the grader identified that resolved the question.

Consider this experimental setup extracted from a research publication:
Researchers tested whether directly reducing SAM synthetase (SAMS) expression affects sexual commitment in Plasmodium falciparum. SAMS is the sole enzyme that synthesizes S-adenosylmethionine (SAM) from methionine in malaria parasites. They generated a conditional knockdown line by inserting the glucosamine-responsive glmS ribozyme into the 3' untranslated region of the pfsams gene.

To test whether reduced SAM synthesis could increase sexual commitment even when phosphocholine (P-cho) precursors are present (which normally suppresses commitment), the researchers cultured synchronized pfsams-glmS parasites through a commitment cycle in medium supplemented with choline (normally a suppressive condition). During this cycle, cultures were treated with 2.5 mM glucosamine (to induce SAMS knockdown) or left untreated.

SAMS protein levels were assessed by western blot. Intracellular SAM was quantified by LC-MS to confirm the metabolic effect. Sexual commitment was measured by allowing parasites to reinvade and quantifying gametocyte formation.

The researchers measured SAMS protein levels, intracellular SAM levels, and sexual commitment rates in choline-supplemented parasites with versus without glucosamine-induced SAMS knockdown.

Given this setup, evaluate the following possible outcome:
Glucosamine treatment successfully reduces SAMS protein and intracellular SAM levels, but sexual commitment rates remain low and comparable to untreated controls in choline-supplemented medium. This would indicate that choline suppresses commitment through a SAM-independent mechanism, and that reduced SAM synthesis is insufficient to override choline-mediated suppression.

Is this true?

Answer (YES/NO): NO